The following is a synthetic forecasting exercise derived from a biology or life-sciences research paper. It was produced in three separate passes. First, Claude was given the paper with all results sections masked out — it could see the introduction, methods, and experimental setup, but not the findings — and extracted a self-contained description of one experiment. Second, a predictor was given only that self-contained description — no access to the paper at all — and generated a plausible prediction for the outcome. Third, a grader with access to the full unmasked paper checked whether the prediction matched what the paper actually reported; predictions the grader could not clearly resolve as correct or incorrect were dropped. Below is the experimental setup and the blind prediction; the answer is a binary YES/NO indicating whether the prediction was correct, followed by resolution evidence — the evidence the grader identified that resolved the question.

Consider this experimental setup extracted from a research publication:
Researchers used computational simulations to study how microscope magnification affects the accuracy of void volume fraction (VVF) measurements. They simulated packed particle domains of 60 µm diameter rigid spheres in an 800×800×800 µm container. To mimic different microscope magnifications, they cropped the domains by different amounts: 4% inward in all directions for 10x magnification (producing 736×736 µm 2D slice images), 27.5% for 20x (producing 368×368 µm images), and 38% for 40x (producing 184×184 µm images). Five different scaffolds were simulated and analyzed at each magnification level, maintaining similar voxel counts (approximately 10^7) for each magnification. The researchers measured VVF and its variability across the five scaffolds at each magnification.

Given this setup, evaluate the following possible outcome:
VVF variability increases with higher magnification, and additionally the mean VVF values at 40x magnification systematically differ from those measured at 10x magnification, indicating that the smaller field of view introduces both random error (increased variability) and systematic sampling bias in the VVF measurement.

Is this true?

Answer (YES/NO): YES